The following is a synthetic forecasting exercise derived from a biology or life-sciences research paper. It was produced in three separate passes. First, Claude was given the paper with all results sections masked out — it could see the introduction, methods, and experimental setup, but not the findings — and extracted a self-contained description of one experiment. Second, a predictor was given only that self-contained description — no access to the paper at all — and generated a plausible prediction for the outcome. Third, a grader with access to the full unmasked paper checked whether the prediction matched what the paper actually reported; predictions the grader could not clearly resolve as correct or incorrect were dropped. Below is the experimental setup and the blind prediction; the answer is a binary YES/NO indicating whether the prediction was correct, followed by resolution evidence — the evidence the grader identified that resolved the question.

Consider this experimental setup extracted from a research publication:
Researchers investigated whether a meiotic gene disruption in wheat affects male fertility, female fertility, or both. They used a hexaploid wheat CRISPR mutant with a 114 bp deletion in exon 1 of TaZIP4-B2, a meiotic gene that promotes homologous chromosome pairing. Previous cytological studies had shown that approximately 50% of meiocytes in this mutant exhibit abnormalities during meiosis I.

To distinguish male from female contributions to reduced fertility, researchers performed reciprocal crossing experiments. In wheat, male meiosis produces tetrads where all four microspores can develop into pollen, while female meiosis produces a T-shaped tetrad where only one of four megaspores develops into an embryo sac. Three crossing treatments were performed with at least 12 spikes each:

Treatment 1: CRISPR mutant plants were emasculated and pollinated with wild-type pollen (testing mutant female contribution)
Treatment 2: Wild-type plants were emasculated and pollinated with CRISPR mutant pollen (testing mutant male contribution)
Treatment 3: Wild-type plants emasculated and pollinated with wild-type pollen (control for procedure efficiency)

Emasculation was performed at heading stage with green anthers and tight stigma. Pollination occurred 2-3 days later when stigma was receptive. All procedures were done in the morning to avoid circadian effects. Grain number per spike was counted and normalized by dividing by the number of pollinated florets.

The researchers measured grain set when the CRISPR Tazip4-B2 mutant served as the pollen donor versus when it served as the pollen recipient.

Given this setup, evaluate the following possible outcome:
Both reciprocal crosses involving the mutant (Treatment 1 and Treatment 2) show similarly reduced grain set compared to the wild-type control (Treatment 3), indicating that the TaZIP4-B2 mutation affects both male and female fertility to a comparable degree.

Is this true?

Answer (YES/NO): NO